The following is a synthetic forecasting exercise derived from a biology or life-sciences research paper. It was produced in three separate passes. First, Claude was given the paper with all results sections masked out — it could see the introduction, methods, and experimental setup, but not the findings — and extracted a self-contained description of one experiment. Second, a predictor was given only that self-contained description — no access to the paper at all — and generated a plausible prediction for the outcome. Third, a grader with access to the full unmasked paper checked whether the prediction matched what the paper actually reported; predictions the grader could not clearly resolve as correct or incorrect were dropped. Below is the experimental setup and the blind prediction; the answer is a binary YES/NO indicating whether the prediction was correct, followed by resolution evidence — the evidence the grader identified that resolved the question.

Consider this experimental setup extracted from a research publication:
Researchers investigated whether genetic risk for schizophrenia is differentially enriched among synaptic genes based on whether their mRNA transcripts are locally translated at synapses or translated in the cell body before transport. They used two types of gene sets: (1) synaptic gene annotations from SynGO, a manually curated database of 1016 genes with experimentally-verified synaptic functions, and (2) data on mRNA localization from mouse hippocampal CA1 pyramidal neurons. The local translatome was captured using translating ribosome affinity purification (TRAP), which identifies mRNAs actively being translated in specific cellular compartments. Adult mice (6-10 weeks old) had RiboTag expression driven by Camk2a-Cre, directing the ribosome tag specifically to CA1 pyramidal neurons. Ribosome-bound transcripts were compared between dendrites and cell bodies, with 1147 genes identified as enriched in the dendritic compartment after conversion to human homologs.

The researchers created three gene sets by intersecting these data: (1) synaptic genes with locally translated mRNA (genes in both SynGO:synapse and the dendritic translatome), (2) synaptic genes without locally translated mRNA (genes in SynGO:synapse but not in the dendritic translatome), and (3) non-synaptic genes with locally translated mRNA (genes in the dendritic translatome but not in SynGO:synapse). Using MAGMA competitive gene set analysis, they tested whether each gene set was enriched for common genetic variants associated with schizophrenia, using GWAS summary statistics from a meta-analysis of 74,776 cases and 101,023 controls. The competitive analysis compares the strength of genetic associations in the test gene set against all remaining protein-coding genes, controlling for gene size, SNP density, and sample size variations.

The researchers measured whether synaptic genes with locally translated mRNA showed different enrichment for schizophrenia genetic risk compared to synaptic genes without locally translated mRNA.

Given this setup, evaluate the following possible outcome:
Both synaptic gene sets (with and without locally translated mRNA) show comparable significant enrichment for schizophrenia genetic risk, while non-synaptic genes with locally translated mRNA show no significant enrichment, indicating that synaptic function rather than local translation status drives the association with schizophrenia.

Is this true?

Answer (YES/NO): NO